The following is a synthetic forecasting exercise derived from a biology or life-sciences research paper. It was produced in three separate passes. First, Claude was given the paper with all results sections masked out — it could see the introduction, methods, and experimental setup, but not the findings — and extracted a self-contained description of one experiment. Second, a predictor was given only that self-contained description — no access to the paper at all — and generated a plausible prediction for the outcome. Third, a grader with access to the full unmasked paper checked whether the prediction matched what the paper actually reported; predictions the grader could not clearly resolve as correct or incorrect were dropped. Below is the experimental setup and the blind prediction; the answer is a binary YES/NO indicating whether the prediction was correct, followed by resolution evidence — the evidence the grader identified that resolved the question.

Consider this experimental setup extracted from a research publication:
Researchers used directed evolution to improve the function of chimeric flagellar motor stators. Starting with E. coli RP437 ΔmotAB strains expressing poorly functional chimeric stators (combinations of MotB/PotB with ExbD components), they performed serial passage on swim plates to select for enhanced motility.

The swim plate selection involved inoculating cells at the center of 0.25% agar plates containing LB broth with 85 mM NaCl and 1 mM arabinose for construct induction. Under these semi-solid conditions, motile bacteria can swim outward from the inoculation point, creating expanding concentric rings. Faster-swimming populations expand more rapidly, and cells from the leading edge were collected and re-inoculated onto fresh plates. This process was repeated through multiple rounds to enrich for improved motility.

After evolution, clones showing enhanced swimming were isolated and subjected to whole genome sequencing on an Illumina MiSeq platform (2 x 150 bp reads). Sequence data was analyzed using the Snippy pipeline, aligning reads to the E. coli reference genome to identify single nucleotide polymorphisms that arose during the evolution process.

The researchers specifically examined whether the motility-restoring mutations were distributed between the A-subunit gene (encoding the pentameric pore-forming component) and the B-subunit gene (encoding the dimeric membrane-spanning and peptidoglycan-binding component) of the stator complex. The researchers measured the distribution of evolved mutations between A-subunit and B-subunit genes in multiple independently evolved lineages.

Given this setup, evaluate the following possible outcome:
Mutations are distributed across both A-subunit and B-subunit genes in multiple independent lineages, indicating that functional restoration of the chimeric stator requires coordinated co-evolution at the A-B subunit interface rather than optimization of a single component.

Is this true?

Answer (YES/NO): NO